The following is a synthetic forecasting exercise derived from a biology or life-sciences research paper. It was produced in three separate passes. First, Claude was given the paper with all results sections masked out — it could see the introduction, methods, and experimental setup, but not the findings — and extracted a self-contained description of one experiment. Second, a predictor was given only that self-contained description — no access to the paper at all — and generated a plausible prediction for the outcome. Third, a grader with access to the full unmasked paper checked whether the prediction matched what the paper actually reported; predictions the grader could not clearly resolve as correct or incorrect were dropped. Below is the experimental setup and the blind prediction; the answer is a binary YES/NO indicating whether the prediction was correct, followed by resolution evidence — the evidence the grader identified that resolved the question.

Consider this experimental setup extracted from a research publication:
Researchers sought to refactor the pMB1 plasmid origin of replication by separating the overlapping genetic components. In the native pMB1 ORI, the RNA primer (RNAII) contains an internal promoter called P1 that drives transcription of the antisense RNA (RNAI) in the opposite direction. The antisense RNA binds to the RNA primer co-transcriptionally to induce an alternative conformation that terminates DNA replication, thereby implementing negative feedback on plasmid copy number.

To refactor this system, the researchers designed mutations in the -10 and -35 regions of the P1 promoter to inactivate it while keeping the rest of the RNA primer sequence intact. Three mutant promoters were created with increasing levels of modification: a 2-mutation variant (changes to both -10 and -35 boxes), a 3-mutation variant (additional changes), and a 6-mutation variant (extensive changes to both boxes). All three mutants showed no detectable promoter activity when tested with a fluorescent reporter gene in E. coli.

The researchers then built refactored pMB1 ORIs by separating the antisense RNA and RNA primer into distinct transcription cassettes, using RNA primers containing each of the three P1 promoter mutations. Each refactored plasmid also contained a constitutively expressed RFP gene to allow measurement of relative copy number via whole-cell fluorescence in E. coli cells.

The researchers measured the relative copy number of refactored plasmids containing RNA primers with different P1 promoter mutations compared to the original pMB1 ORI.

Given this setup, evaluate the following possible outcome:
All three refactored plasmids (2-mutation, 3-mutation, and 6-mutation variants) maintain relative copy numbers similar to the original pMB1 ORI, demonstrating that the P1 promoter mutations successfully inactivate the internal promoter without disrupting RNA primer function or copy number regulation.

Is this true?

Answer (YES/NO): NO